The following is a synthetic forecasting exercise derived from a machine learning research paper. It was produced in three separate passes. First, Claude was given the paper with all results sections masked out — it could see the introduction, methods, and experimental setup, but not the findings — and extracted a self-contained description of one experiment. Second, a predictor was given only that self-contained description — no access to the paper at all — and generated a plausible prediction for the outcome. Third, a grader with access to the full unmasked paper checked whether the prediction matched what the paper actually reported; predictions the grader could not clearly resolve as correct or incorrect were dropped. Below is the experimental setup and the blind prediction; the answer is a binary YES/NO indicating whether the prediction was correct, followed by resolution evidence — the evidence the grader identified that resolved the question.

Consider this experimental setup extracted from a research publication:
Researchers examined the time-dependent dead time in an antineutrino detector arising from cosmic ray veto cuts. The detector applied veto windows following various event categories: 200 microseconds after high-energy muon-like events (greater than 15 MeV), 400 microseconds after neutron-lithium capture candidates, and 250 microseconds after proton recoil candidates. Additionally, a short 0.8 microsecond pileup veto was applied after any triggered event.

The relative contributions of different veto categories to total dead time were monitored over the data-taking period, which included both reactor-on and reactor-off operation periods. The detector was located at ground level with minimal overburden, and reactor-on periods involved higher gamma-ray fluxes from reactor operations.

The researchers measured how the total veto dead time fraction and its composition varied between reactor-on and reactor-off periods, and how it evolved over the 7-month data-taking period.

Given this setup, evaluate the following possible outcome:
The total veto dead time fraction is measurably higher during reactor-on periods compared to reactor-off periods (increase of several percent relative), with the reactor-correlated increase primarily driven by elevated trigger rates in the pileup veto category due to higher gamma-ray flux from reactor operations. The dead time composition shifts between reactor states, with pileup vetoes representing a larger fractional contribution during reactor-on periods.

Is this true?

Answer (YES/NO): NO